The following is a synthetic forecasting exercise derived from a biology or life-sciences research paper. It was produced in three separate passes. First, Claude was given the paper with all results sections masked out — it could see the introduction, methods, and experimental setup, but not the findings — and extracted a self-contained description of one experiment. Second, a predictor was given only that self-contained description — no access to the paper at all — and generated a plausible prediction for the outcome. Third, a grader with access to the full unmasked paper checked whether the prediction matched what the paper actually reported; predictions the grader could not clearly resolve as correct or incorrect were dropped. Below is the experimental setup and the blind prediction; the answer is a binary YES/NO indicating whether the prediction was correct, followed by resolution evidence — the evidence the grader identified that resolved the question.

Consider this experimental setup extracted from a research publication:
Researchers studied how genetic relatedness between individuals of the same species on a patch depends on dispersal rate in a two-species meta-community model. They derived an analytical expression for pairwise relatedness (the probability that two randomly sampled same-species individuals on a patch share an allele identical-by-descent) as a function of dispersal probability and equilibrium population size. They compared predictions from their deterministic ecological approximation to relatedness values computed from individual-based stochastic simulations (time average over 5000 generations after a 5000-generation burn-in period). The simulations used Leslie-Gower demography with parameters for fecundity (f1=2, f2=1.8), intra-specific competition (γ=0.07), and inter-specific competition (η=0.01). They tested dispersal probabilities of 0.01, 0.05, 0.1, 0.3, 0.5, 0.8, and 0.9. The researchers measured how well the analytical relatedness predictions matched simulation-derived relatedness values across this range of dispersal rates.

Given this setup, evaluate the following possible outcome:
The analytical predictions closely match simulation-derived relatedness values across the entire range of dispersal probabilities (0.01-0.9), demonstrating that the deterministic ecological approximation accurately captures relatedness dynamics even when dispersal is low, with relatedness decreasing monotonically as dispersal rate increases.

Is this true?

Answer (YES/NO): YES